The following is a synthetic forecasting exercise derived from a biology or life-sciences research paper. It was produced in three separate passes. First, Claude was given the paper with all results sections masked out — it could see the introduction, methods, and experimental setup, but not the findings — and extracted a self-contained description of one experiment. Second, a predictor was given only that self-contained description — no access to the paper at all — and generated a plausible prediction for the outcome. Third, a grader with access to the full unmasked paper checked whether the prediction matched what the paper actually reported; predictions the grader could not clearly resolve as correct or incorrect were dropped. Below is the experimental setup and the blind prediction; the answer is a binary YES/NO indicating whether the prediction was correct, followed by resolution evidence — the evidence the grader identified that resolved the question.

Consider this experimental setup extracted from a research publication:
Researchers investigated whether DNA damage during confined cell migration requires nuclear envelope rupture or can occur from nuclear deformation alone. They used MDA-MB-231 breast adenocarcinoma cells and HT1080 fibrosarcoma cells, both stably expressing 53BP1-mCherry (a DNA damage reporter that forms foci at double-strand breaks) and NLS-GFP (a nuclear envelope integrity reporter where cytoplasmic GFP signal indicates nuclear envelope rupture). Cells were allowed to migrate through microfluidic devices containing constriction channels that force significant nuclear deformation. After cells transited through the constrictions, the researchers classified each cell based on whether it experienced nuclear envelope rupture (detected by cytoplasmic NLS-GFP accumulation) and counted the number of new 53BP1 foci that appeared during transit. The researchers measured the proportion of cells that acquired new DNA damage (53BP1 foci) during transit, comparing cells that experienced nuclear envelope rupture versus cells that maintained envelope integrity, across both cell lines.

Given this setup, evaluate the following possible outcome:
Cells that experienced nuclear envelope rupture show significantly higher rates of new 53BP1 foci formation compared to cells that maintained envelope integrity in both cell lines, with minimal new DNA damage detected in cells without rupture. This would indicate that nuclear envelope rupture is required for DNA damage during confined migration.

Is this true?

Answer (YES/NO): NO